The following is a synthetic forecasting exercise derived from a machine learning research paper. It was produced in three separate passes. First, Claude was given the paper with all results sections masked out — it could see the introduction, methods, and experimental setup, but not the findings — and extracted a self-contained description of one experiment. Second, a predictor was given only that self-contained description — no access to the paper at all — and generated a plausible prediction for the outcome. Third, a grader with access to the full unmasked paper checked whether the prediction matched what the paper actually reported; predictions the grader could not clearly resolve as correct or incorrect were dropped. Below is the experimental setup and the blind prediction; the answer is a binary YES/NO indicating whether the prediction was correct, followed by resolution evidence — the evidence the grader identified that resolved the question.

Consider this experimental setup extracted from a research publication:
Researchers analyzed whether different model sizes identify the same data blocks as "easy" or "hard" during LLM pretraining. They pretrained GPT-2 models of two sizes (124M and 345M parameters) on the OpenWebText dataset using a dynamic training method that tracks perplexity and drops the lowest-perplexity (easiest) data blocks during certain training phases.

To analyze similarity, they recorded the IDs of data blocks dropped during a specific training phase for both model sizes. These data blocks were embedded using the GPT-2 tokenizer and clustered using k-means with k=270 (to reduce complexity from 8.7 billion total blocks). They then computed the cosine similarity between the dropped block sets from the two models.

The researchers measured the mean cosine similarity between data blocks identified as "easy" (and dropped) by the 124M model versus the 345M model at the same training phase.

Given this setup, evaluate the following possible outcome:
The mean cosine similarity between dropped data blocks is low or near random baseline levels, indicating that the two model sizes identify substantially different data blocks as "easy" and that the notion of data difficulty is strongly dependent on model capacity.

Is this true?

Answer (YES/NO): NO